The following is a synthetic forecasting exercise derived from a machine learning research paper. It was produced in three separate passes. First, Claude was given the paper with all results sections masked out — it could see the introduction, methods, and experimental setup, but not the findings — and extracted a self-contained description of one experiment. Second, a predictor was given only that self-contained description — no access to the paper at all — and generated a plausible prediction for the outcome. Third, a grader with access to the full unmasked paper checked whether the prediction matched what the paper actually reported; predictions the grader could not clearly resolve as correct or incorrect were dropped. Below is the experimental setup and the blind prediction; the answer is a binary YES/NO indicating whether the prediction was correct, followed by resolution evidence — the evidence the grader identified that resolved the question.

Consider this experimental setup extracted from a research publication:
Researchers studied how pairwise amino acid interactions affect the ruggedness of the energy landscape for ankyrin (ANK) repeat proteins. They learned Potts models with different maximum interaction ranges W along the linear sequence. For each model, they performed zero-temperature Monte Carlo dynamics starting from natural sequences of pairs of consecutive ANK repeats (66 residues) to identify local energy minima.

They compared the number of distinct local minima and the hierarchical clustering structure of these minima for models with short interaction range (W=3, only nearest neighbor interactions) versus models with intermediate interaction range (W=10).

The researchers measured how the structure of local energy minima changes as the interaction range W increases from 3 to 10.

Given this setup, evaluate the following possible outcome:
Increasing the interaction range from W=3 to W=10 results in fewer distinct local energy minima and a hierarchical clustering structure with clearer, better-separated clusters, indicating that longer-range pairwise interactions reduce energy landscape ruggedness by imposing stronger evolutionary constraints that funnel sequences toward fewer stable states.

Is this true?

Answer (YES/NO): NO